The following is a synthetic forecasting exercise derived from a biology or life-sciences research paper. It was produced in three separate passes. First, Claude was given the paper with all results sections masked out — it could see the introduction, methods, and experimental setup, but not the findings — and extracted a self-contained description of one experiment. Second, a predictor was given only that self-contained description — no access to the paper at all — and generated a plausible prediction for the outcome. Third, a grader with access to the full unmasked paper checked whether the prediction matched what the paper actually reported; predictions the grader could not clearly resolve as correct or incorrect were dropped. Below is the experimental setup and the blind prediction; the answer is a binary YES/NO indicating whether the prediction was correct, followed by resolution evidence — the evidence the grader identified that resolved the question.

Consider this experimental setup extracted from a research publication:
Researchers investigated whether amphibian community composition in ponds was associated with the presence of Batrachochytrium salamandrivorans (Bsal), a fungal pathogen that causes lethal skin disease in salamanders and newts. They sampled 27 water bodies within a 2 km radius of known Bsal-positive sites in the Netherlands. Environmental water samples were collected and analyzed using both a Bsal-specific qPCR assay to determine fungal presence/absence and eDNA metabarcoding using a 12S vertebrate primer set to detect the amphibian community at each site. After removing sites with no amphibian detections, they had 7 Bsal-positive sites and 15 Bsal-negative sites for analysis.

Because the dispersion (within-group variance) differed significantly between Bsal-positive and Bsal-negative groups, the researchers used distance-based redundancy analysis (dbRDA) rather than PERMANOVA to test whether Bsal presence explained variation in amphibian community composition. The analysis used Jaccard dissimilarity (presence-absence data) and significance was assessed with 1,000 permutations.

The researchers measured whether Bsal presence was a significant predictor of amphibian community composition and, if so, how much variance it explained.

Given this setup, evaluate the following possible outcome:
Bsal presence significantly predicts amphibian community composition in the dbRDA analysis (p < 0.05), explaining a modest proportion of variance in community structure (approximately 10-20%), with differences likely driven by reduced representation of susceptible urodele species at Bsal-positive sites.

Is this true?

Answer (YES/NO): NO